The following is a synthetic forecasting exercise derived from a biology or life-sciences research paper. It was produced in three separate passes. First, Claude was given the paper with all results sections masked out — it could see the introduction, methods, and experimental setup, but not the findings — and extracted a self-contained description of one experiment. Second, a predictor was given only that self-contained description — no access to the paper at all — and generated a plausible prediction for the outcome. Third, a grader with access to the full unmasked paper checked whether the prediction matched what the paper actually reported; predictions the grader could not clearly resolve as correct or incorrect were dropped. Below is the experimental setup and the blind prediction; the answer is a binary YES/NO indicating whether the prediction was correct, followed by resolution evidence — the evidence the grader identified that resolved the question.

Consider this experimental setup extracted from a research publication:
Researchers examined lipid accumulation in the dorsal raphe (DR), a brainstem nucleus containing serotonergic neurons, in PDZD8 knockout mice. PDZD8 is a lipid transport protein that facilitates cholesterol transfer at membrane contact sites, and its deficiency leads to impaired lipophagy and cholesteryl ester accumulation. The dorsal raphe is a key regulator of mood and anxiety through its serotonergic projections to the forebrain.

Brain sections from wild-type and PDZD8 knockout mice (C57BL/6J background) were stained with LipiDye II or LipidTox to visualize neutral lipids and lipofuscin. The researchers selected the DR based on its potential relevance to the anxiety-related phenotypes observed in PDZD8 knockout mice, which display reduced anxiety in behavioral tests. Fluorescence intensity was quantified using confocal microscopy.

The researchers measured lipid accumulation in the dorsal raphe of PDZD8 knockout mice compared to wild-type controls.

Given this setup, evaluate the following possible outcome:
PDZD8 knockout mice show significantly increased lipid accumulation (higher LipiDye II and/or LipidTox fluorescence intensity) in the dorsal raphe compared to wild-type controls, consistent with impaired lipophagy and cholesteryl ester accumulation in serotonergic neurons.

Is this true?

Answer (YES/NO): YES